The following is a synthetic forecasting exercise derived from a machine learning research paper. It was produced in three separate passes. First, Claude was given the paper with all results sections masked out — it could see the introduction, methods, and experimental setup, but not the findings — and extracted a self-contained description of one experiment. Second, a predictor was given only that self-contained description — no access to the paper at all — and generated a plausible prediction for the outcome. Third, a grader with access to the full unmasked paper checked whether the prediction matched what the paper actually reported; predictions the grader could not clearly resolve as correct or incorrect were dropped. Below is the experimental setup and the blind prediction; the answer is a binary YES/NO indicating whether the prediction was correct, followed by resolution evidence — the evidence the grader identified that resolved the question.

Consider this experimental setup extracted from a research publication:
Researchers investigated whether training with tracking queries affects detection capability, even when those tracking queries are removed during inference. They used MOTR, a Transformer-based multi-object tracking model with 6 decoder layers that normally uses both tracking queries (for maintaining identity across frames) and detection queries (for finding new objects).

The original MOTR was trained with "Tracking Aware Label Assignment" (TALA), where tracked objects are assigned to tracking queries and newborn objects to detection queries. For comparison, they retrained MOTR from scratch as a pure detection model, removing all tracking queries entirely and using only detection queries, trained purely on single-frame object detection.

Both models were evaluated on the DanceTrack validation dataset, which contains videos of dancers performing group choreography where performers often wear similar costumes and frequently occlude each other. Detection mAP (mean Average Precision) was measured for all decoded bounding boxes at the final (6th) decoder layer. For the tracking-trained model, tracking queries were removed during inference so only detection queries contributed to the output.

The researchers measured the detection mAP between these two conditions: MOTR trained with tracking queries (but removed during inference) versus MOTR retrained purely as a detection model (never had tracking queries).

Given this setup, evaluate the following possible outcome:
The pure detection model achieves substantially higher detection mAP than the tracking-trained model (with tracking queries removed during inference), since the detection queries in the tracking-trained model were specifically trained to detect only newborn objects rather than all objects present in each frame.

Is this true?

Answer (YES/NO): NO